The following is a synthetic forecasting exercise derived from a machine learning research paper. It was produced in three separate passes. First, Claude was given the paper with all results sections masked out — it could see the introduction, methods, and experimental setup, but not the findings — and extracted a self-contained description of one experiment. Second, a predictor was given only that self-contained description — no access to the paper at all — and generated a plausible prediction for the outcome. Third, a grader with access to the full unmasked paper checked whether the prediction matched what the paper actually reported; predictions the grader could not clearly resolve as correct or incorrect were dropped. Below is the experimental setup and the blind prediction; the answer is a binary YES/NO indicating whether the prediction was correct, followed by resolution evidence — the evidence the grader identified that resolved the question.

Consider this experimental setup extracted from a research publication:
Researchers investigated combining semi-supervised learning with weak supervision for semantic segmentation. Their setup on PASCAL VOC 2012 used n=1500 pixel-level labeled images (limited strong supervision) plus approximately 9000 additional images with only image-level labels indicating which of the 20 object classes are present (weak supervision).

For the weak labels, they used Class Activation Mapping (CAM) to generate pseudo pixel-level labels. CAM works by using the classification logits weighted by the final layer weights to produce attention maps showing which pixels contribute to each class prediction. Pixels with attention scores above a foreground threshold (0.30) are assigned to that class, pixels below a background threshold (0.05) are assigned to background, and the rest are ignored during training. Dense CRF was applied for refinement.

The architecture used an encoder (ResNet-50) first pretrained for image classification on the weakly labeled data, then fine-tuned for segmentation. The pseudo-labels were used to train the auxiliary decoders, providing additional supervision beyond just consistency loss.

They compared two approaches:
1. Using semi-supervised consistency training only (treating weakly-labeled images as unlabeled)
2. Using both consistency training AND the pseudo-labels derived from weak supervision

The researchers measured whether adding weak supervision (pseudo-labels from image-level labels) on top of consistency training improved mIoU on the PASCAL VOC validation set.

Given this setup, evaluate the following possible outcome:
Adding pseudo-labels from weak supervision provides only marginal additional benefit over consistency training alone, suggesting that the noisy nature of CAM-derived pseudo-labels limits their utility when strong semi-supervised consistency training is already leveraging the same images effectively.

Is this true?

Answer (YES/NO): NO